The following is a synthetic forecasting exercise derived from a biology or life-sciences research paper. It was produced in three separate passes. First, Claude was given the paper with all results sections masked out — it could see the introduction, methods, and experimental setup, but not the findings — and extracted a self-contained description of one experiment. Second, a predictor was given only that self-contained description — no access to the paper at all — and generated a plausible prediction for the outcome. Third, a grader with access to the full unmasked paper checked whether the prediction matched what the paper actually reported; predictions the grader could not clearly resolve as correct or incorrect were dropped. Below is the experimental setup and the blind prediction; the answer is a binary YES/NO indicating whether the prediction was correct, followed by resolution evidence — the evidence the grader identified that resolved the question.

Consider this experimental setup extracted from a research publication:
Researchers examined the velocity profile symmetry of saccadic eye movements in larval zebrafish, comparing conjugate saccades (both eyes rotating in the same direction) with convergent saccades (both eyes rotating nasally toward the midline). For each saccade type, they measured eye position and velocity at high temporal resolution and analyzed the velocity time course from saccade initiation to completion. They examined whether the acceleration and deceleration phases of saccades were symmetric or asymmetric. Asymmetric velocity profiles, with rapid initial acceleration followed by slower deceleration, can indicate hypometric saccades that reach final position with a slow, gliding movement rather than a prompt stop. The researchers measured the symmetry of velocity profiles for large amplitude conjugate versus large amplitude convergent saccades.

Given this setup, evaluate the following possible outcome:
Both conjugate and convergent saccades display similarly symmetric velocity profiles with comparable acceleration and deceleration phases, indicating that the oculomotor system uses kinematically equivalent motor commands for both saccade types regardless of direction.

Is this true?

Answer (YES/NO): NO